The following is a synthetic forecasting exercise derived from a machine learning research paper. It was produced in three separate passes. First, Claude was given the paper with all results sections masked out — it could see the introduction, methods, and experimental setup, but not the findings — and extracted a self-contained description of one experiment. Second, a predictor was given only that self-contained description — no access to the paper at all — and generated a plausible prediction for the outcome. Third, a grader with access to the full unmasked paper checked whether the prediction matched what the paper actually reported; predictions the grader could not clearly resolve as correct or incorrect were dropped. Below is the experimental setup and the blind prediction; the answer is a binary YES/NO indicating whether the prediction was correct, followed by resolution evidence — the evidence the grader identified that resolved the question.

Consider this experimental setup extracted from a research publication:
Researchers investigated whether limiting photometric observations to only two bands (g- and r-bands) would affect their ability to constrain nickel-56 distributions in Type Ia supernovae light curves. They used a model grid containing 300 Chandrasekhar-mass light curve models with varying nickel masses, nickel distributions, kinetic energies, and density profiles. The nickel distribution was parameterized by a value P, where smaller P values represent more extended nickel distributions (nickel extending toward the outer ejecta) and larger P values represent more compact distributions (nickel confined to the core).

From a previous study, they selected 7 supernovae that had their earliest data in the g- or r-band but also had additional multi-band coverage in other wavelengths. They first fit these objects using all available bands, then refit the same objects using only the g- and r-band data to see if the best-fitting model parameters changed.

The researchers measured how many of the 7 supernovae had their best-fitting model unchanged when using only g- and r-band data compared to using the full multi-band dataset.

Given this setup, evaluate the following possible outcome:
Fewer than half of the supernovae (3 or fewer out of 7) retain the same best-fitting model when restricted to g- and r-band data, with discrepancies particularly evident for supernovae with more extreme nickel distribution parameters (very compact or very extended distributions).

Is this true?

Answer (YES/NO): NO